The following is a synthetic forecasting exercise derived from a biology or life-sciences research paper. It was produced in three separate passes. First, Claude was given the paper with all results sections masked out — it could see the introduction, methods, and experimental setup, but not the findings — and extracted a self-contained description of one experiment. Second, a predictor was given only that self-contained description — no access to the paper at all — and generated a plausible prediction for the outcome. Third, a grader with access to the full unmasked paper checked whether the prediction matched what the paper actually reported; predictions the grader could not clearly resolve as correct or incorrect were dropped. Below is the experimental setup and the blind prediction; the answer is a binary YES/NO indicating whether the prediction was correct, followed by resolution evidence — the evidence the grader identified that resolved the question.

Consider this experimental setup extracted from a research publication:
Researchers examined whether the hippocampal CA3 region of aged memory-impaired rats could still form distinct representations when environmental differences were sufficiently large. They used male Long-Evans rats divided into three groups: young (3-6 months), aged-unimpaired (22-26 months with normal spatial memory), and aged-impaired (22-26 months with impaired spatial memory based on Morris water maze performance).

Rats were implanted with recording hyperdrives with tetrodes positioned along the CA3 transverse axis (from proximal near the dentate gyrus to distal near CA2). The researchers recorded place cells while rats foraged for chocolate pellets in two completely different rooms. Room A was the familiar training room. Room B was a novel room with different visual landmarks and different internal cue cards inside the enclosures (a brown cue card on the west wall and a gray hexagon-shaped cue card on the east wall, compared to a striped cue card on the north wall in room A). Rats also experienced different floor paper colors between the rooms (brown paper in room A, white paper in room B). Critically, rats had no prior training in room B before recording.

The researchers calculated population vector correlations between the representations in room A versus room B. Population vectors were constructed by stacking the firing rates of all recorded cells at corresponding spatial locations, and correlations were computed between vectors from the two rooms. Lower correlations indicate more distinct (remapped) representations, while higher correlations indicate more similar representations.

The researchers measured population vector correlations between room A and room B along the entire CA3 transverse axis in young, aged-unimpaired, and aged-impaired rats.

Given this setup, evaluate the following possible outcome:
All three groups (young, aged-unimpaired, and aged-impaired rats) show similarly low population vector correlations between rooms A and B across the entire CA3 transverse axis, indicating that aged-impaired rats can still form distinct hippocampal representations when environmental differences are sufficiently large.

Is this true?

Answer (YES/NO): YES